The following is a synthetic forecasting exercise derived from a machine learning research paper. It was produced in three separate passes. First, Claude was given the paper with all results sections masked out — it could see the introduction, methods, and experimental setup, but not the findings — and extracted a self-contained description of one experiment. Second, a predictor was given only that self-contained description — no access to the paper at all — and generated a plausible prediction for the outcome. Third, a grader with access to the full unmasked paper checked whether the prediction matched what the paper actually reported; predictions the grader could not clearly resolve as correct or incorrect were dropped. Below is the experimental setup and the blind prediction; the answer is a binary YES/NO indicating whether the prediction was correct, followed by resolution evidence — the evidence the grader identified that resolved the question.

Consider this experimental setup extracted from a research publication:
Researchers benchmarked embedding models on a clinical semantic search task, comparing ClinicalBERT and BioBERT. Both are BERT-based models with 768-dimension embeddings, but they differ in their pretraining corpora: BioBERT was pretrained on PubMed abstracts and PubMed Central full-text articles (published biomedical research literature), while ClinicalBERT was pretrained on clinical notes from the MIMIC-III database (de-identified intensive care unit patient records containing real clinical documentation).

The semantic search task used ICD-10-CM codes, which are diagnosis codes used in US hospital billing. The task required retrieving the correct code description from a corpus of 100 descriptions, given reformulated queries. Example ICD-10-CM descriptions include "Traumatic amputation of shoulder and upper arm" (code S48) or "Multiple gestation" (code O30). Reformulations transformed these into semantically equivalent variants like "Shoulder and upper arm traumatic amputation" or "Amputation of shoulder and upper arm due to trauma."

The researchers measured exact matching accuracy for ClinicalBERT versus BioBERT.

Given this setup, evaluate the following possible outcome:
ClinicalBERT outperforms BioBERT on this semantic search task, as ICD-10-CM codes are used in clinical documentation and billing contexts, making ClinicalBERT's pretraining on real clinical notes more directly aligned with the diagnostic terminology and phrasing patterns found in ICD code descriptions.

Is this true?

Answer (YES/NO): YES